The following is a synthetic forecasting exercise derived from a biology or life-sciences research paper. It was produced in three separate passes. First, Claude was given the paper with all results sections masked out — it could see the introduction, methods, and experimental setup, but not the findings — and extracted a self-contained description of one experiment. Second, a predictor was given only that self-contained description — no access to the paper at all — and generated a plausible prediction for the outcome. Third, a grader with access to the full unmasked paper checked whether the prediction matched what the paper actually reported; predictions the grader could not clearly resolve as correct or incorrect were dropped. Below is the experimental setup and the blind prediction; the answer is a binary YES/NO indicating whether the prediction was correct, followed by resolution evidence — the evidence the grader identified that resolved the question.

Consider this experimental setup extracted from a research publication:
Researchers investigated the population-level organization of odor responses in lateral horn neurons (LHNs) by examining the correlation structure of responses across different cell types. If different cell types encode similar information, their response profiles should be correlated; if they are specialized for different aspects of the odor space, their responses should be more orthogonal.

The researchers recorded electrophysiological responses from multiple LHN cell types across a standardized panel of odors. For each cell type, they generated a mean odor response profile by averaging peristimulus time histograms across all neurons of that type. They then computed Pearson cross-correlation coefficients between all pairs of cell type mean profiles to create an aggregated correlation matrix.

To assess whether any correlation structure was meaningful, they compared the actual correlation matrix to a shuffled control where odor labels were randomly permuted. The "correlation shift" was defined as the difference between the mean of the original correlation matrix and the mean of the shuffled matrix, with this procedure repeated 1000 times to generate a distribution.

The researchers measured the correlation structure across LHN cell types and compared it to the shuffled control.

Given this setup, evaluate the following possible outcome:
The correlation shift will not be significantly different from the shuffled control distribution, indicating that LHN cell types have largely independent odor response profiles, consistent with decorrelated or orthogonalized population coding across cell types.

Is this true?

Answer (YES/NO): NO